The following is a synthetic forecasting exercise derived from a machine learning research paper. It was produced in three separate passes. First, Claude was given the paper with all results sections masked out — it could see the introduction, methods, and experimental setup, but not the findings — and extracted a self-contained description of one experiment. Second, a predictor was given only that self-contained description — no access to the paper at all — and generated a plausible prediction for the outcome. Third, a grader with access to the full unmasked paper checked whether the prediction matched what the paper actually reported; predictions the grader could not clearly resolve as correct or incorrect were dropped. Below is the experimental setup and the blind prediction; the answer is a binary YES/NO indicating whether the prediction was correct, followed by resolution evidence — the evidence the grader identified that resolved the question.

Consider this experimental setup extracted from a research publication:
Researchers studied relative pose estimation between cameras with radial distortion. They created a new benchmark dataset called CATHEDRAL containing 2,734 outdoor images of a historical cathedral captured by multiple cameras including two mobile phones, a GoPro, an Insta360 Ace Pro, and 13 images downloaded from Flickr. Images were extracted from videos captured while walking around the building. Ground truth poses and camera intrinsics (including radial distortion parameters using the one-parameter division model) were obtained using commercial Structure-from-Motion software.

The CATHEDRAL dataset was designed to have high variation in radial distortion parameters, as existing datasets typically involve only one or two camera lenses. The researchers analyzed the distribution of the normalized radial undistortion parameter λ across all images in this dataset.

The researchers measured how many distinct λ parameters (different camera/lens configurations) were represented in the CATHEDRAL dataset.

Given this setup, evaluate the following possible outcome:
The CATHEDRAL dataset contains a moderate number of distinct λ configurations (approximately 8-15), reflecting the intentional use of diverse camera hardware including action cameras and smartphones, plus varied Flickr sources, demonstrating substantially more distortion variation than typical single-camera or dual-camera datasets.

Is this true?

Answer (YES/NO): NO